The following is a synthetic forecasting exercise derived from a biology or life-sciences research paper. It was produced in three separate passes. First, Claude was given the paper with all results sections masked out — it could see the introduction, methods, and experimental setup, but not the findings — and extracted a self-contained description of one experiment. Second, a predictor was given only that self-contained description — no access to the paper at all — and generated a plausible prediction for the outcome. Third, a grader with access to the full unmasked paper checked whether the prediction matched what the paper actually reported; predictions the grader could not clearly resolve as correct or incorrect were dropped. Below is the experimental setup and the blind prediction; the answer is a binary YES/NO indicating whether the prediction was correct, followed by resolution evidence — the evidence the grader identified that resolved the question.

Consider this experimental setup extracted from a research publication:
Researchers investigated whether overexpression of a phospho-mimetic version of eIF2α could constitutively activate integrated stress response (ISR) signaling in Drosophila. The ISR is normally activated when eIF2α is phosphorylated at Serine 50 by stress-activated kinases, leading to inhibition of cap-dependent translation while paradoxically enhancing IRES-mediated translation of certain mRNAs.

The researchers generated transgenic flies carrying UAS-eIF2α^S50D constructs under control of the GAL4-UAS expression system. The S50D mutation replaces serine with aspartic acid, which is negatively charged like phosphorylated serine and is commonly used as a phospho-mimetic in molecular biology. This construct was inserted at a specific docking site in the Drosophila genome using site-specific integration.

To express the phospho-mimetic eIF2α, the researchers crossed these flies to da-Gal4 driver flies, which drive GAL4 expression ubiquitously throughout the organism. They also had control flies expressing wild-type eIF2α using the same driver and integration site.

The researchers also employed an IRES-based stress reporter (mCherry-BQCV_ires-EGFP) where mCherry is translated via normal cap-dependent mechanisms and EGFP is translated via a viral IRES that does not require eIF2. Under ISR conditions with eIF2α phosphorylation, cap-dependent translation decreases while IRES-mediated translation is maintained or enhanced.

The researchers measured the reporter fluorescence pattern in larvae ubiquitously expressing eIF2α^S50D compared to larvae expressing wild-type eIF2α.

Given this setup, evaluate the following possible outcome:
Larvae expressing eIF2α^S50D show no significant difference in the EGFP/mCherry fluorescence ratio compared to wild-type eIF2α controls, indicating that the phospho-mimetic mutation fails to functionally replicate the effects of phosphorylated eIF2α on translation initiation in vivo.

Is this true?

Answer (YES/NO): NO